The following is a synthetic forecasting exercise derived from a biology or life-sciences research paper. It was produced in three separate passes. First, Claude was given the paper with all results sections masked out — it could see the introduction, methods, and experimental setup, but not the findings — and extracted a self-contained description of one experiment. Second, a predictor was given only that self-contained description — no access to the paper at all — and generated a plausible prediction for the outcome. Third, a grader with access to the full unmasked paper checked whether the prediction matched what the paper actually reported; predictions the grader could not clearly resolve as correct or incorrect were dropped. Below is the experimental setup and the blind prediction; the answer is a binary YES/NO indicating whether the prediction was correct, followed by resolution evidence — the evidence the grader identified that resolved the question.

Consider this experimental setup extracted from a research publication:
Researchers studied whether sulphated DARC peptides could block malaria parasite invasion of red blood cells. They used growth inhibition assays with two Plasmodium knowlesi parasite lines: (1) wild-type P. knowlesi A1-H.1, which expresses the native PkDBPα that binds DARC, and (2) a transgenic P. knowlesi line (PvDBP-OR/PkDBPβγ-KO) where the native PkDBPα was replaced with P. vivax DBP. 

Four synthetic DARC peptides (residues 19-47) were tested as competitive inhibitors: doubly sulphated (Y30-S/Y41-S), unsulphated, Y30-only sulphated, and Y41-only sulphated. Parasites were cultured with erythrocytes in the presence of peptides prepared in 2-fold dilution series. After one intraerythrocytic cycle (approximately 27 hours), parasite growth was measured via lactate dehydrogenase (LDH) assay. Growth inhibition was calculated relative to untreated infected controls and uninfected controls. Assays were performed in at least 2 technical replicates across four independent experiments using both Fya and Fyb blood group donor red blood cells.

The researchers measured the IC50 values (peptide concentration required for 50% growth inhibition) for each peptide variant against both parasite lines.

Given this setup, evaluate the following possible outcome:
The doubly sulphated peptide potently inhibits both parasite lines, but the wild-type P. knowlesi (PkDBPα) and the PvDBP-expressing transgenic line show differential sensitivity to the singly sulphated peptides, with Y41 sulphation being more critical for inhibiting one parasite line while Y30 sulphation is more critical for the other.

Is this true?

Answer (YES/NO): NO